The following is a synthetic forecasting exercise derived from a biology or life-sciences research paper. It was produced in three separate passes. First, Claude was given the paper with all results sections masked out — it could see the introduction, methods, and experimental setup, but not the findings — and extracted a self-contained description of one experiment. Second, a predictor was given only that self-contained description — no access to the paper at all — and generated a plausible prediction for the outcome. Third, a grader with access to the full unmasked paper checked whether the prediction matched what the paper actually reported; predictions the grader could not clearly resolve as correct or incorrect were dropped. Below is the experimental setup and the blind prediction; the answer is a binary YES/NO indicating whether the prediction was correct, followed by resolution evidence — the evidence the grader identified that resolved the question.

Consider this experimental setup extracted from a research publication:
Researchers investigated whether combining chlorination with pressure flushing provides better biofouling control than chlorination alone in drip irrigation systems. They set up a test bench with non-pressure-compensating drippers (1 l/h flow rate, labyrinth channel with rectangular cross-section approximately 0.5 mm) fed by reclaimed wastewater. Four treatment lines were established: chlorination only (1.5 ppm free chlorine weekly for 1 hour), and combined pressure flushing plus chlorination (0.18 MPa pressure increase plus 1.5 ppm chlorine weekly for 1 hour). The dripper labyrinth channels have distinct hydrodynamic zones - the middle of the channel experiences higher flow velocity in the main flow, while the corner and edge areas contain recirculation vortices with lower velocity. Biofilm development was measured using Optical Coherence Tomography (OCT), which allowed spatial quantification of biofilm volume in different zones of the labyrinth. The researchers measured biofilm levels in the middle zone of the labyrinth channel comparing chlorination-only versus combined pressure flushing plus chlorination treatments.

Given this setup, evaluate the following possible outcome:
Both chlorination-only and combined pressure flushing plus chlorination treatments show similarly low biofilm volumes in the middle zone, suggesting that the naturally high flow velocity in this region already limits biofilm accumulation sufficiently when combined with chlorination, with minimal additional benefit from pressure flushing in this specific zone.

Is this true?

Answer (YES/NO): NO